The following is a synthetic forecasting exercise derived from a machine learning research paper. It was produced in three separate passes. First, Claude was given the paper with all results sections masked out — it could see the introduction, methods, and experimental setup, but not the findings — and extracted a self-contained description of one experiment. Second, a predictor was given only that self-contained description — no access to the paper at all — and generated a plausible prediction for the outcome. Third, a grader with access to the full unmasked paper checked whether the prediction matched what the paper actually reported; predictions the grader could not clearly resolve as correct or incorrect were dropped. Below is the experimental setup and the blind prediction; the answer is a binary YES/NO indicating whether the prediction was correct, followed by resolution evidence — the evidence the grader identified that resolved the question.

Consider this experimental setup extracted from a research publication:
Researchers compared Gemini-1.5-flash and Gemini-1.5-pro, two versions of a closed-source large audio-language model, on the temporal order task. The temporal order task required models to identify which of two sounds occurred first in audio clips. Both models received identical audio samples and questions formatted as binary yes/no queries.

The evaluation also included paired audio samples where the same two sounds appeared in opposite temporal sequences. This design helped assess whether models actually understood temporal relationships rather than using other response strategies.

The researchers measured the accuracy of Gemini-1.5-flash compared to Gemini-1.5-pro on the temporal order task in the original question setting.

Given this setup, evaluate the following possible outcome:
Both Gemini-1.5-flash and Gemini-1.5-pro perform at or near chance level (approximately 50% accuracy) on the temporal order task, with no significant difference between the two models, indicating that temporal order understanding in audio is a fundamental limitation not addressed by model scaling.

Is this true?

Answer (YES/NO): NO